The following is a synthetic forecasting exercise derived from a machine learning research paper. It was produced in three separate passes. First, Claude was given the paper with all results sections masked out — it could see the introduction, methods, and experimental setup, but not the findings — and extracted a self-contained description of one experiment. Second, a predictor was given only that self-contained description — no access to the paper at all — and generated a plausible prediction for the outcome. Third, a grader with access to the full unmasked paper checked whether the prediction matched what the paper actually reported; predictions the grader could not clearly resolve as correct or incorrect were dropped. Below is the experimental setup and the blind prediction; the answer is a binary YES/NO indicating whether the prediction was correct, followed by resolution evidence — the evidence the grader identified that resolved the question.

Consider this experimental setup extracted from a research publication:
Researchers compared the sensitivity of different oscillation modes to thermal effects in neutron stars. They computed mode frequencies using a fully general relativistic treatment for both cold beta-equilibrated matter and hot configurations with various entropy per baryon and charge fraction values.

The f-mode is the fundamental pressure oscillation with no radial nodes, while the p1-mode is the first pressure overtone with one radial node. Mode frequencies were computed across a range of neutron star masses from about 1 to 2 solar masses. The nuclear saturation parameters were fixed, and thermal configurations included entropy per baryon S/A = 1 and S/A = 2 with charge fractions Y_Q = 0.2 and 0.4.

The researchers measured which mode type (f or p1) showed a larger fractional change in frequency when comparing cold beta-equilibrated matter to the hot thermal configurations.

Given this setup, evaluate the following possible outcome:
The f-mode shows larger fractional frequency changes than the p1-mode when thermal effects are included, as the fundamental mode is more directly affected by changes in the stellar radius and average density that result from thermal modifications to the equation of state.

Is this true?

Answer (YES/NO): NO